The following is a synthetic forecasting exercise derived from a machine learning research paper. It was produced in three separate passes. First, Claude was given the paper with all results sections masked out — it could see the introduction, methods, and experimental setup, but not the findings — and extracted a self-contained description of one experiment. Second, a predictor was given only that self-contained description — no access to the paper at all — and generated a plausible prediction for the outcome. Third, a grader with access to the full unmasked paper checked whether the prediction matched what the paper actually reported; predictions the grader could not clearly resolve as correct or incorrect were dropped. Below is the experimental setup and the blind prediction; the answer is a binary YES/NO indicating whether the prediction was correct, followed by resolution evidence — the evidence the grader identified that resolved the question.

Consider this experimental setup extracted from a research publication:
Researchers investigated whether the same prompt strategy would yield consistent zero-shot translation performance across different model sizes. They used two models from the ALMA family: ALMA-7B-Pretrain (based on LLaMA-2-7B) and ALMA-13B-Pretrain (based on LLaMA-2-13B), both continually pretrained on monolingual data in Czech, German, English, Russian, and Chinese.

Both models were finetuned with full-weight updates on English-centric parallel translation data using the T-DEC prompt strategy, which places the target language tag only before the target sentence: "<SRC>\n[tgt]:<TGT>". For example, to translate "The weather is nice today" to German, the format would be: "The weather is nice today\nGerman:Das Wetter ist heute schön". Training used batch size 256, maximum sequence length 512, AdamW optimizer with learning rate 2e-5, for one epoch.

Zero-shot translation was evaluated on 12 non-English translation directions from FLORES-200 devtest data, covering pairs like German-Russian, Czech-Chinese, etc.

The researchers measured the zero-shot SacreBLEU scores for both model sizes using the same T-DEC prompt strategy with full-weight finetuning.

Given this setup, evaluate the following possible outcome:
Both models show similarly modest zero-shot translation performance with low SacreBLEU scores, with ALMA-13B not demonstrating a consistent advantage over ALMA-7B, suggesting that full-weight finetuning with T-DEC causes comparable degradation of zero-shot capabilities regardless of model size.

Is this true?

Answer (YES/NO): NO